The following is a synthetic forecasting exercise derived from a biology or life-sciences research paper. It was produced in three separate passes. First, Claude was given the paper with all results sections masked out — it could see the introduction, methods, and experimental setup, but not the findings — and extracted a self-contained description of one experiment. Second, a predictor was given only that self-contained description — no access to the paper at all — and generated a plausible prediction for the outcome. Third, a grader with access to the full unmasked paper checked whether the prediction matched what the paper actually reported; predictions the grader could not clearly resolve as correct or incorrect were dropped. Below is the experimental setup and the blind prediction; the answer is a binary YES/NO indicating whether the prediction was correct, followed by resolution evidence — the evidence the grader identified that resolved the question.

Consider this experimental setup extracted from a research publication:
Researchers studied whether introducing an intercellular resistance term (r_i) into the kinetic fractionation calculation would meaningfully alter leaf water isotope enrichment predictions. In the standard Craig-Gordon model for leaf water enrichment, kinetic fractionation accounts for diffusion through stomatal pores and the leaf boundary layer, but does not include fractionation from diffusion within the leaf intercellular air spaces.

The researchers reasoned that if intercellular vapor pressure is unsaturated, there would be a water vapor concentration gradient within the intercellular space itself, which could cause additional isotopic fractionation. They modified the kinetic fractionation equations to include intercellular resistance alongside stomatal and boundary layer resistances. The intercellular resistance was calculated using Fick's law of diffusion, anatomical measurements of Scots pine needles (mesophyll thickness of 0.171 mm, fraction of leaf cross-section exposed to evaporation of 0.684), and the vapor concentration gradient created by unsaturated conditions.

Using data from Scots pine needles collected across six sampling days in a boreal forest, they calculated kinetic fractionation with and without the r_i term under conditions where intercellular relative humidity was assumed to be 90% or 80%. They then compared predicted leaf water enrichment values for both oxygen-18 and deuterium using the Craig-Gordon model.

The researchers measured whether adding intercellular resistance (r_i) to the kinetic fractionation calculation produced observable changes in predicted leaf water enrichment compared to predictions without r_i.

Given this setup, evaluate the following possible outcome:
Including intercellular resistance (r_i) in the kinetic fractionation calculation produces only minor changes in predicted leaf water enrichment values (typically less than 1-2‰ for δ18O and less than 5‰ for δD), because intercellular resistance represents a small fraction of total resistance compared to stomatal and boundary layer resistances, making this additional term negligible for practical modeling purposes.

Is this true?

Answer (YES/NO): YES